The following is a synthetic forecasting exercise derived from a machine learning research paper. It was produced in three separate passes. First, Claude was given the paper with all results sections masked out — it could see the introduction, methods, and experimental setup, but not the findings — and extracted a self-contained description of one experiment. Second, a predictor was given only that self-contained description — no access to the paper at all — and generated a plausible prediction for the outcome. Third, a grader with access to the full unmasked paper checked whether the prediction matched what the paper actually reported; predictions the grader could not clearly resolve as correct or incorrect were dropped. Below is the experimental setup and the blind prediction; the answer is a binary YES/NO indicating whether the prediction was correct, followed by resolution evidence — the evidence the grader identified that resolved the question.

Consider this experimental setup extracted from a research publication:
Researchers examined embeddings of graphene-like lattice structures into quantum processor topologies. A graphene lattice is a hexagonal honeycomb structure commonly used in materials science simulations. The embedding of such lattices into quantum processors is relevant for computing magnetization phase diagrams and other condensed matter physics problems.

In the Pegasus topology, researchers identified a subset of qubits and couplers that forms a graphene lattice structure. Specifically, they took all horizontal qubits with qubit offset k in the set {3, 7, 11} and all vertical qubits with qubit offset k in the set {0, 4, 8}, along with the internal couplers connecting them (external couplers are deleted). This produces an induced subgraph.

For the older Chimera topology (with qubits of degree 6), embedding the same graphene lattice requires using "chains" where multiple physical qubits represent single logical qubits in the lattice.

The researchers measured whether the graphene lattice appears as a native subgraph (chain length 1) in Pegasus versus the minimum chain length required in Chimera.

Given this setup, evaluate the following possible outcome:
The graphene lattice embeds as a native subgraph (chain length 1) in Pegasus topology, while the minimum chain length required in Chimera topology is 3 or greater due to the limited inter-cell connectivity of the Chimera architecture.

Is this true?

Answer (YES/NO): NO